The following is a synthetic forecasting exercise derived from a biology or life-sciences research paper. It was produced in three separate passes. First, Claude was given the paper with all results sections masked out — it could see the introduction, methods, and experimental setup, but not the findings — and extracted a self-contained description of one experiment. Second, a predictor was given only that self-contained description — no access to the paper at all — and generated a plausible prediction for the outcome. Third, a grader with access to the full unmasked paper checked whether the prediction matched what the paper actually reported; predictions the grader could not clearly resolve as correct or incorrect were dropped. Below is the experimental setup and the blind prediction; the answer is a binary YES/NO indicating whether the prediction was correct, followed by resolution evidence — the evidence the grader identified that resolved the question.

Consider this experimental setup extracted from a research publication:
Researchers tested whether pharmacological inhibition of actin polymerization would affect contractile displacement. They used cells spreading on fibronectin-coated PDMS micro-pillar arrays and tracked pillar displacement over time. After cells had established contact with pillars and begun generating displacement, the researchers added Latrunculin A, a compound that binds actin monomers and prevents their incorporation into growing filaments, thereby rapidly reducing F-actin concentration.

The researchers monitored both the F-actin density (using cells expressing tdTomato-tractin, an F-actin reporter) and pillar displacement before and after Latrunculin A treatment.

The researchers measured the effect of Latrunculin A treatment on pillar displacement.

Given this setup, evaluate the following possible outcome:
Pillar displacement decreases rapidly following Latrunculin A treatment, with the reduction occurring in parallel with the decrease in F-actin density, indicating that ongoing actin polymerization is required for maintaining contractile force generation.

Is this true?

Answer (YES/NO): YES